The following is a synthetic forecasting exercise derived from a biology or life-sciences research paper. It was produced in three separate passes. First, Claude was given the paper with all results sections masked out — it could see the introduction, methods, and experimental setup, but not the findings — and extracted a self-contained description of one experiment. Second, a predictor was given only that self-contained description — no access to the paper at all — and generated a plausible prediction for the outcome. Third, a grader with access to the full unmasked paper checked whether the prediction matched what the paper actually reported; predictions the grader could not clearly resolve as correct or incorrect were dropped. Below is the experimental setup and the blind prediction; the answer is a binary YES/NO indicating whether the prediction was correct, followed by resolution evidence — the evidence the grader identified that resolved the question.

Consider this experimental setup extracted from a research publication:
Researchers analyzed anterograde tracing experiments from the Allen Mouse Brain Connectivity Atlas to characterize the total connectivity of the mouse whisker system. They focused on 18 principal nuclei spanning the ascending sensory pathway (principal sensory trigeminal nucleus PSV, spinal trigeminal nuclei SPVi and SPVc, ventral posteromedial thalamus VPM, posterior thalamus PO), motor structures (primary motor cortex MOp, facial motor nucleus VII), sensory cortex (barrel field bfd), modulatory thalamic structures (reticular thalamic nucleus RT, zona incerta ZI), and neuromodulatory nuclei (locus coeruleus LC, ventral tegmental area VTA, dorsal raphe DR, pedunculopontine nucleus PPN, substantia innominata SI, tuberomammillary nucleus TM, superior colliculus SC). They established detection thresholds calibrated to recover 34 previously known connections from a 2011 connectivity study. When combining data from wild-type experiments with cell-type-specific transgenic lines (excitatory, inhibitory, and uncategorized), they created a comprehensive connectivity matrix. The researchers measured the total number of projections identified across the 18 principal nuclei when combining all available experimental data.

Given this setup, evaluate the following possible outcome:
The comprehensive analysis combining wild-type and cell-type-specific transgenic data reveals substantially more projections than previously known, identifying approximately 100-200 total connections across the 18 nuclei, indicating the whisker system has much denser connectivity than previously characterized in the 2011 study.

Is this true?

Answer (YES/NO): YES